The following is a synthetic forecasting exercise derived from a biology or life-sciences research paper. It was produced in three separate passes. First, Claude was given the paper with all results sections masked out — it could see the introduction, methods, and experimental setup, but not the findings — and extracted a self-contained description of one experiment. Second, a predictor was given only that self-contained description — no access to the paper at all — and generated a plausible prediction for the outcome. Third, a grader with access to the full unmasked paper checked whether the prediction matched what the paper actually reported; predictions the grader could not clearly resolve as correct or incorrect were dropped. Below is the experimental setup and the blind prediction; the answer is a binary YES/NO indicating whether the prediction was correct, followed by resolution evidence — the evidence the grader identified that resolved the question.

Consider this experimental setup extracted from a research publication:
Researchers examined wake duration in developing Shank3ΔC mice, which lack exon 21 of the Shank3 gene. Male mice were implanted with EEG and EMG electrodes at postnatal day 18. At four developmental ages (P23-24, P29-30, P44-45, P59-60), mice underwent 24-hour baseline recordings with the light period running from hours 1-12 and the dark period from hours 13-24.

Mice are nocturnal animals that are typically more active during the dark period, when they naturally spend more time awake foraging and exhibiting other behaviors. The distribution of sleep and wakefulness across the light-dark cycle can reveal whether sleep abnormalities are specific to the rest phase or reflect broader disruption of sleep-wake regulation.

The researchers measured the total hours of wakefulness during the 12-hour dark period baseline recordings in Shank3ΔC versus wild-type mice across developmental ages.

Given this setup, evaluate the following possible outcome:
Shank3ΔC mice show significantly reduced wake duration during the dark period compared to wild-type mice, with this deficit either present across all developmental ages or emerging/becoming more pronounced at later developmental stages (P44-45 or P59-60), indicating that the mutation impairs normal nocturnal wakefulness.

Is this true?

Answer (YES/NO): NO